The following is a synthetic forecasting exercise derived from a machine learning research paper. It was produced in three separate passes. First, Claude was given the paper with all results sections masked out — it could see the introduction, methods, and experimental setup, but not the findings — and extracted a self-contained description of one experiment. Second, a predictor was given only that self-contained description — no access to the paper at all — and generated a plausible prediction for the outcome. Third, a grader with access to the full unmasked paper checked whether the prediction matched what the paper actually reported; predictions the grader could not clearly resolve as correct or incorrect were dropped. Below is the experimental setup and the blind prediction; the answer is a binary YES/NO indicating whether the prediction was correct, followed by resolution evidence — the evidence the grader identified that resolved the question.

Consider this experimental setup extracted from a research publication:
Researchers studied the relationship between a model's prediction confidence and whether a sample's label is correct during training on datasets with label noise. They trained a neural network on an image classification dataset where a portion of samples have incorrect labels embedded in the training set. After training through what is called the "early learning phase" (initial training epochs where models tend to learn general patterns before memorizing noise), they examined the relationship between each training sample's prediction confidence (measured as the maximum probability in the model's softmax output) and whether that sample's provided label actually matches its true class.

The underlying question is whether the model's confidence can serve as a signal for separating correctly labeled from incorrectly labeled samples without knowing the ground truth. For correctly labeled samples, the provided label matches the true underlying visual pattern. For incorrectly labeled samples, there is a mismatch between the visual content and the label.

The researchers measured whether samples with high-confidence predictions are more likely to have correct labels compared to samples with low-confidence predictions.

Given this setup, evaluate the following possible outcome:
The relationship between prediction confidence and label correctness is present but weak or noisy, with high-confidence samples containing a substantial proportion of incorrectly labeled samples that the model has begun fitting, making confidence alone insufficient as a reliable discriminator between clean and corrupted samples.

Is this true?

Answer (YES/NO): NO